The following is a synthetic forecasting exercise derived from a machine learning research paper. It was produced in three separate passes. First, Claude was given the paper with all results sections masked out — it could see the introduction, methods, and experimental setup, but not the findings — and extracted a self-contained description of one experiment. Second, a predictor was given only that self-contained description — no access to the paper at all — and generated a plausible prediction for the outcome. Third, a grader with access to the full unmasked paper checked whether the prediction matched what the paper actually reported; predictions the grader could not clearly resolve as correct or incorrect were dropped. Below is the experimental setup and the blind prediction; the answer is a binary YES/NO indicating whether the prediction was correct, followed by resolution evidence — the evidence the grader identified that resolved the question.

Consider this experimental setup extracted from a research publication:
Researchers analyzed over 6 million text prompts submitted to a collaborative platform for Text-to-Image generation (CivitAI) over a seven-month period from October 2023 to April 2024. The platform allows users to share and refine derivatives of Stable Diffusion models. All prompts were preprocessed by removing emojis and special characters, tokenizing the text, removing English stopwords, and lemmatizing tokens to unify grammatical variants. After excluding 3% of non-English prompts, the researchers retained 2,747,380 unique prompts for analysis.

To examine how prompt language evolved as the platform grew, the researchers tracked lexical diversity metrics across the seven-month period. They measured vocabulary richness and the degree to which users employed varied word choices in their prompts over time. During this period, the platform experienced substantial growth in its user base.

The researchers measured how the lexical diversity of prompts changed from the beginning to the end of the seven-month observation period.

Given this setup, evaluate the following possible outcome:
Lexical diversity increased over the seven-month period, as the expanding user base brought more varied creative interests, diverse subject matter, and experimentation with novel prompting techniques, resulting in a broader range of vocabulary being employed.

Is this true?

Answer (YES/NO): NO